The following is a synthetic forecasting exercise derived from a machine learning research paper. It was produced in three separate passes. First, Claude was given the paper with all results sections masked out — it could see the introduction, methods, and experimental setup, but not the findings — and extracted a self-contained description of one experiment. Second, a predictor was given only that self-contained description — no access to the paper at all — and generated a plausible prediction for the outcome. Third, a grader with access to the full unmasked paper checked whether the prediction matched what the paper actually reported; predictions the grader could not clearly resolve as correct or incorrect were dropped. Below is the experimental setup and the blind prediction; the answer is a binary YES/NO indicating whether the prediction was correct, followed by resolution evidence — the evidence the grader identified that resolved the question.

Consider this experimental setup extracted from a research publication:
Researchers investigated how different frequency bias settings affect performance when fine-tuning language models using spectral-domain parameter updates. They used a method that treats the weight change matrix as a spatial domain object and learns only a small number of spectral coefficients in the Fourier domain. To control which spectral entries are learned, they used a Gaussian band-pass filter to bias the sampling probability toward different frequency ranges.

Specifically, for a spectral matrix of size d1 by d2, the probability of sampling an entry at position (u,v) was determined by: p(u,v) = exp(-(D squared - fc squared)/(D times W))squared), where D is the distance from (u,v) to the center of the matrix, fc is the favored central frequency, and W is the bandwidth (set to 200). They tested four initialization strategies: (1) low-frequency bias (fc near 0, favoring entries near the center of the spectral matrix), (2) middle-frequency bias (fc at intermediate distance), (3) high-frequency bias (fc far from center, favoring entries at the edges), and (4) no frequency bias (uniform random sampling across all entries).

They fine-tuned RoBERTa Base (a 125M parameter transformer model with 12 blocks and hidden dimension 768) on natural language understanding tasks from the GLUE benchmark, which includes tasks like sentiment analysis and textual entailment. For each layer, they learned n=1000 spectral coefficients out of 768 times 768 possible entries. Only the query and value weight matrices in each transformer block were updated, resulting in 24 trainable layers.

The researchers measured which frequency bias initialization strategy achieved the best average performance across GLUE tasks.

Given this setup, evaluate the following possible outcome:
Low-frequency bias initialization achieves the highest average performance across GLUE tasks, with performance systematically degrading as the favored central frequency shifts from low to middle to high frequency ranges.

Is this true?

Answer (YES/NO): NO